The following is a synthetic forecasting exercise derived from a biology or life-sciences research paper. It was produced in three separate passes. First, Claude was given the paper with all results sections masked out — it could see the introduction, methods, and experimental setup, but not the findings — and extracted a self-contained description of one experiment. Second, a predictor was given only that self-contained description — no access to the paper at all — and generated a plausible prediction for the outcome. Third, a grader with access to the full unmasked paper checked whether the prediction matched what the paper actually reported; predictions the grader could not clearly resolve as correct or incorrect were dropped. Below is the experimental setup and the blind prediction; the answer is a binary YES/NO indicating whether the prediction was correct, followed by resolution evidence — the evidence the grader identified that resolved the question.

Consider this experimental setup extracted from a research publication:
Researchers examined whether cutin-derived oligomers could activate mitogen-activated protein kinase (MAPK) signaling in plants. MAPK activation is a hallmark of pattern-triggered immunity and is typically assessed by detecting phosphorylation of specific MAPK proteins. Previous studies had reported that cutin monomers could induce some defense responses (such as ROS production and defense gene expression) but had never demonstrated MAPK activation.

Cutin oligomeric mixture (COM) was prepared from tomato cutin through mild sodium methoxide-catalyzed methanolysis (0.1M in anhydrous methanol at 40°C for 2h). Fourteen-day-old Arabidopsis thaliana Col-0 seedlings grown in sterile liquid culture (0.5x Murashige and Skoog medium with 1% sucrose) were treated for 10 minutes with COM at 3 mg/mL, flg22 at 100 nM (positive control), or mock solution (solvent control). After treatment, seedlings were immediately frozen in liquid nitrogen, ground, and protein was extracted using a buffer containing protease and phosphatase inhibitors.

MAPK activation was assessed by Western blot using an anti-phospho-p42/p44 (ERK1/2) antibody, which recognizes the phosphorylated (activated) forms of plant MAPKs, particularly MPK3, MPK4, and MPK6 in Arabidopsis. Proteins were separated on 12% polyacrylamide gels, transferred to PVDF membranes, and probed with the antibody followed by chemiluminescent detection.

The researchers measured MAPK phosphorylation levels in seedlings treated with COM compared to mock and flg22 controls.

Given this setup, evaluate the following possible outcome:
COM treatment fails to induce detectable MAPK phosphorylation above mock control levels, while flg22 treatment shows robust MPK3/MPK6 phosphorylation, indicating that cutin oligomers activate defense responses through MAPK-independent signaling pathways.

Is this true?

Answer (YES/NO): NO